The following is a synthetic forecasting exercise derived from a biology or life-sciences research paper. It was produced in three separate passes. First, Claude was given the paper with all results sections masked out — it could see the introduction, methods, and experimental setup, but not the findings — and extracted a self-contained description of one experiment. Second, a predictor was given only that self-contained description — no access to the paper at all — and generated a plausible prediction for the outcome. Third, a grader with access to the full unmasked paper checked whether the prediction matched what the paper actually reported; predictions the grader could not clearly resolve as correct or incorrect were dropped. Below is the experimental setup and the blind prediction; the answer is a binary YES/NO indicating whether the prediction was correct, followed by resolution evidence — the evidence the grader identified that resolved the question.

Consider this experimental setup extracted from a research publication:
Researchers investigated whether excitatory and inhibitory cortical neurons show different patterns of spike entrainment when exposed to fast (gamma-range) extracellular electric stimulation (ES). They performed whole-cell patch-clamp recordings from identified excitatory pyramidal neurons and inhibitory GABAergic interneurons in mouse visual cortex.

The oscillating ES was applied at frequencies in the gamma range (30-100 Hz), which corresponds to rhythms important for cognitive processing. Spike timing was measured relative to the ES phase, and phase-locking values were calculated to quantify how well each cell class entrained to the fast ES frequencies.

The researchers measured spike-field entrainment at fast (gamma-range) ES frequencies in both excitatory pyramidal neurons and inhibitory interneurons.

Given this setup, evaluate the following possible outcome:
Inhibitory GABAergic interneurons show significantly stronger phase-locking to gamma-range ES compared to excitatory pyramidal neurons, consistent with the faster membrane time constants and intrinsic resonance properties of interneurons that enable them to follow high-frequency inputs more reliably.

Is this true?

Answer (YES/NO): NO